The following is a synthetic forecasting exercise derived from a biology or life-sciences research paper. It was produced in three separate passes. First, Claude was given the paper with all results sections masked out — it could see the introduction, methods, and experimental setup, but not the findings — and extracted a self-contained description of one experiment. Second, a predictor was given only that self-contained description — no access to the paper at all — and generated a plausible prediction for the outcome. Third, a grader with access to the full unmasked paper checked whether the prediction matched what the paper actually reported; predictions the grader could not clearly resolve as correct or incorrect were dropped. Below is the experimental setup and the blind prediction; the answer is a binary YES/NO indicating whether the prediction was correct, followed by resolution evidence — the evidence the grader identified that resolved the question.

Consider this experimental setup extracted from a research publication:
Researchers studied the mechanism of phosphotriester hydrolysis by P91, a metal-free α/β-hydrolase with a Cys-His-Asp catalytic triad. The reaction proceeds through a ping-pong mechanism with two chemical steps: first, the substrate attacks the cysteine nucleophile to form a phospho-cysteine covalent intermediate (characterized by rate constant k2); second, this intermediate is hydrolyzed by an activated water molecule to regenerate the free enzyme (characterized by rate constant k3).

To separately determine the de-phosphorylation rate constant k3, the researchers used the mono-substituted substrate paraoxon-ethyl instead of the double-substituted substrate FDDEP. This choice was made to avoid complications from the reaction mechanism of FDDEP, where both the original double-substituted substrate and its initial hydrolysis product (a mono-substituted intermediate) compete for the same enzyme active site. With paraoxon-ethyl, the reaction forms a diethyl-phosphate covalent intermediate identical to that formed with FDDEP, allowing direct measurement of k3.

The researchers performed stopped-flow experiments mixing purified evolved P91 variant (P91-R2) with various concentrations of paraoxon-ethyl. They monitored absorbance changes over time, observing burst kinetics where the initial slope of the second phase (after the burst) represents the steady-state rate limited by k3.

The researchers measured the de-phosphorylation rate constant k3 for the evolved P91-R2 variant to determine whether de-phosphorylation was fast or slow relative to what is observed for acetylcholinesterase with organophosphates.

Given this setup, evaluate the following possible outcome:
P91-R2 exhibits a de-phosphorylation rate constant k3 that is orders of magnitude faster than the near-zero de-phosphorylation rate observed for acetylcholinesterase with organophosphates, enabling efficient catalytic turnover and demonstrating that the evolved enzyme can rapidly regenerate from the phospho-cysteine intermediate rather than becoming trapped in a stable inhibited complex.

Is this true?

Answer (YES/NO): YES